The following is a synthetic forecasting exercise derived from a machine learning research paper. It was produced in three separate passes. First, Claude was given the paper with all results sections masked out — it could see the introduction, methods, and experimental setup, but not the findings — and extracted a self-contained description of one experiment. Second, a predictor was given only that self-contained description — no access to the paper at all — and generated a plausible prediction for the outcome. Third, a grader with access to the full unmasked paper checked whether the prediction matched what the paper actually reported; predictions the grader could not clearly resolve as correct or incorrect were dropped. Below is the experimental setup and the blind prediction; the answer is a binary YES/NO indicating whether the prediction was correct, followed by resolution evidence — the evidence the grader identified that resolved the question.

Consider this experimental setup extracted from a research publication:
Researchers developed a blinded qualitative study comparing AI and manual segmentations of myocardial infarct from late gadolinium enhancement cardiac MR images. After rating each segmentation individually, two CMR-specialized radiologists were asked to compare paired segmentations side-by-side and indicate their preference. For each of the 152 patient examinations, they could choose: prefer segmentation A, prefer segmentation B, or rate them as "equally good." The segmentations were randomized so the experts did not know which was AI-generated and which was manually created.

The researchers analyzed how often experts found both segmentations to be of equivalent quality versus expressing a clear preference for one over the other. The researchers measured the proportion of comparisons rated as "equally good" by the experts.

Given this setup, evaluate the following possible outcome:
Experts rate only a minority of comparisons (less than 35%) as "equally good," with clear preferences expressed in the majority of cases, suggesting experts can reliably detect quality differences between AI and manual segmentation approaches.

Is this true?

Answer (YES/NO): NO